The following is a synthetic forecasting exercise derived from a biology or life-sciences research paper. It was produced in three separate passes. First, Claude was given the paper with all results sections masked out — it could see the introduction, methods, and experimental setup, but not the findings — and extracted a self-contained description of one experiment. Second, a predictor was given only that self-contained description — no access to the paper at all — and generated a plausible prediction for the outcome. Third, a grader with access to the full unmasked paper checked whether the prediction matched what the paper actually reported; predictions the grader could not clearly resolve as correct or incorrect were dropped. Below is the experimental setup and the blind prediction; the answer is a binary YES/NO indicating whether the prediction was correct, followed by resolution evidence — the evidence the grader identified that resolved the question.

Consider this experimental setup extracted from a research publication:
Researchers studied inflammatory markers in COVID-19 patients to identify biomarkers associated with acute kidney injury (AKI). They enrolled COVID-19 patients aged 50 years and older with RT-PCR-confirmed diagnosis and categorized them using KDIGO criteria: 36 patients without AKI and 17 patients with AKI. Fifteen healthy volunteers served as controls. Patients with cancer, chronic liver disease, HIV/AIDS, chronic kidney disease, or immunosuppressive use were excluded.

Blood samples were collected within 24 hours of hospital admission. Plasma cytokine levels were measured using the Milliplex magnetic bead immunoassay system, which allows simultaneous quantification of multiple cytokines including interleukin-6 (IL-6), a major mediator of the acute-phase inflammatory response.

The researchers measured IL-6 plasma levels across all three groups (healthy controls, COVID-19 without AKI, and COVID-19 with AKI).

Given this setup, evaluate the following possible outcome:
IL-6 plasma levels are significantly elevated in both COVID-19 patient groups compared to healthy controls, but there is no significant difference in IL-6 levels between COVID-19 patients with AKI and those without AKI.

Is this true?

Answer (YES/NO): NO